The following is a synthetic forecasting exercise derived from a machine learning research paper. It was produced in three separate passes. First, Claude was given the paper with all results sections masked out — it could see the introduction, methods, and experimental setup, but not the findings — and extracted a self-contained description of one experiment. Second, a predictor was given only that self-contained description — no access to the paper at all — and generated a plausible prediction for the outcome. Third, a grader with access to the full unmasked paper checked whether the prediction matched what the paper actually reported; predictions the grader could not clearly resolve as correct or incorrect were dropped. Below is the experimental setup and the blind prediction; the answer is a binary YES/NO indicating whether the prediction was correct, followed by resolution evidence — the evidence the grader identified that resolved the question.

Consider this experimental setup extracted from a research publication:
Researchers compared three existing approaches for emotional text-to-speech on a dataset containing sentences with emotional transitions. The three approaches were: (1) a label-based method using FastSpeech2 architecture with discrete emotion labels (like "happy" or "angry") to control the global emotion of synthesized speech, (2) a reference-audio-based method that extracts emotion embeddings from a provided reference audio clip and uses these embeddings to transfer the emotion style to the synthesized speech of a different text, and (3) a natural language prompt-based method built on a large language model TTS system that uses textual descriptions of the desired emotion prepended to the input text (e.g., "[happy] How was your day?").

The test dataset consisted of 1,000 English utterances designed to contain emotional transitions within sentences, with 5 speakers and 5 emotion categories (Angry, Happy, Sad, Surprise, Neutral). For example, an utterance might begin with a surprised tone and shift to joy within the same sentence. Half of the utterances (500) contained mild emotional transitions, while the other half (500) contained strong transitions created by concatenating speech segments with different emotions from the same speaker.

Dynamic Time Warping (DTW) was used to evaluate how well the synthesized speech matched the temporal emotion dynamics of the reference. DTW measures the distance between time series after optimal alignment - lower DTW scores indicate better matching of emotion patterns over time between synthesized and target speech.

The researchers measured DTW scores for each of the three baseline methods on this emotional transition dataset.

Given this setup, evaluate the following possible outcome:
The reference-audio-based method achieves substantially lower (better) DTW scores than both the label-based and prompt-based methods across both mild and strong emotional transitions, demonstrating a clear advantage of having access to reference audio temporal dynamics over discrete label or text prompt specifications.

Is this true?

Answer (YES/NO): NO